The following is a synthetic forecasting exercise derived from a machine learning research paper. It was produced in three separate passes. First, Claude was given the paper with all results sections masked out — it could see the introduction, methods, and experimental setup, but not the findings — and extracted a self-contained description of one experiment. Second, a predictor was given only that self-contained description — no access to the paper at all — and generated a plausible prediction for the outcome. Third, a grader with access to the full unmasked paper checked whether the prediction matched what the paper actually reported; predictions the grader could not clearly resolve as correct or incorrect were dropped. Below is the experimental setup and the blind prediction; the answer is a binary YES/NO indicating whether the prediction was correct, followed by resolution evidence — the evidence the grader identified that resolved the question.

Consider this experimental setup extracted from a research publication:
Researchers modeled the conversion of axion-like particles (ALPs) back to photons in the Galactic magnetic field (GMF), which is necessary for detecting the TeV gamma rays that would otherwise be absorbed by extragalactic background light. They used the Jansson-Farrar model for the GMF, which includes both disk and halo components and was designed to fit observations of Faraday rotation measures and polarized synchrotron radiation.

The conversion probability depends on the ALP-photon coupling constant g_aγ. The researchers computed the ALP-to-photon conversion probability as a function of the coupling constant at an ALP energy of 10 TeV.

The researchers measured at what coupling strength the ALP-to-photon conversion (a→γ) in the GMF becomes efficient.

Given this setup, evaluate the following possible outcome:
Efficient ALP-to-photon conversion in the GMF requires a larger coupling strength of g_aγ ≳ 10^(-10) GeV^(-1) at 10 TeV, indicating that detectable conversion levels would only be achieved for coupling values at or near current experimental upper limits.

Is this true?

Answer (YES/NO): NO